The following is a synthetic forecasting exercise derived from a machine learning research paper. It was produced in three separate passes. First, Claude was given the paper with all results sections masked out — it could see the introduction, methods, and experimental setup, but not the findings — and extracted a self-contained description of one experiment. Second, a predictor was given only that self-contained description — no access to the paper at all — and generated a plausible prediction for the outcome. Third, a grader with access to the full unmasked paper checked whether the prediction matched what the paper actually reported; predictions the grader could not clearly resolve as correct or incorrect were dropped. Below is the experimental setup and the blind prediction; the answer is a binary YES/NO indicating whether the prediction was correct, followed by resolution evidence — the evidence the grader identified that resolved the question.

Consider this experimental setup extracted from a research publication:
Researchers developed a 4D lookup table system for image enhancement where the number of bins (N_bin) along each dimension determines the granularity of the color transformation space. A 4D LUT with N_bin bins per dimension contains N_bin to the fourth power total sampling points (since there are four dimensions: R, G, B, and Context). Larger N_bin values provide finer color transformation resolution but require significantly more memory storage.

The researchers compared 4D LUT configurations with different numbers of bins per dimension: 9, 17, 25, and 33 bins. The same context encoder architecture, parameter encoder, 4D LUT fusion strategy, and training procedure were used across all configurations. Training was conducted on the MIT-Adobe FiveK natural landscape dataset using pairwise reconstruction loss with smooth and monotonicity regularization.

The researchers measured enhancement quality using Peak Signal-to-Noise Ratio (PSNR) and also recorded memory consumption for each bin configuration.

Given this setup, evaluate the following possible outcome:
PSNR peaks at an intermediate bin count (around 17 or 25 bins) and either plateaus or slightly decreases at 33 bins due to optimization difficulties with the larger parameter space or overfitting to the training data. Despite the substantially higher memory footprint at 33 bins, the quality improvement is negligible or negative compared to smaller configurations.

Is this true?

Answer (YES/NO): NO